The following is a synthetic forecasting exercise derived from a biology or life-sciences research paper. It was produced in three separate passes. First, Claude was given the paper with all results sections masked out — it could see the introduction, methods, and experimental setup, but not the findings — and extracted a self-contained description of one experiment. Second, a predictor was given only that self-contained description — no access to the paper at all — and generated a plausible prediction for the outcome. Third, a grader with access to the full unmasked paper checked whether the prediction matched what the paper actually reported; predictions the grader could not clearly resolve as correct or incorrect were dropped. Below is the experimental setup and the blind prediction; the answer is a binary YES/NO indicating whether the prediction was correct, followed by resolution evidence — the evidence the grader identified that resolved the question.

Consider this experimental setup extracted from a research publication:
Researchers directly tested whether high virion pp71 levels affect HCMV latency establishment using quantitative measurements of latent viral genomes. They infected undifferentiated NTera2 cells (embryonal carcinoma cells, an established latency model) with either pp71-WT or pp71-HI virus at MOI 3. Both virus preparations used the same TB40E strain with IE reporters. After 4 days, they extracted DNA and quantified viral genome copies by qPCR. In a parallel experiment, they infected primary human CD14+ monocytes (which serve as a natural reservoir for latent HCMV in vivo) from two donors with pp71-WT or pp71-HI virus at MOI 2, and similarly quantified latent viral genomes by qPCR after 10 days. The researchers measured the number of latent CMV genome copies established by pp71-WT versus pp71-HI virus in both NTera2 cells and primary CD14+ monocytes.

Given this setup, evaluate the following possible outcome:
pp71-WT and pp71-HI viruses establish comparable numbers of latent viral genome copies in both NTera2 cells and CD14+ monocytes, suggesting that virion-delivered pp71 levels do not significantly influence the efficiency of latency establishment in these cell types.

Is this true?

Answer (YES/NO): NO